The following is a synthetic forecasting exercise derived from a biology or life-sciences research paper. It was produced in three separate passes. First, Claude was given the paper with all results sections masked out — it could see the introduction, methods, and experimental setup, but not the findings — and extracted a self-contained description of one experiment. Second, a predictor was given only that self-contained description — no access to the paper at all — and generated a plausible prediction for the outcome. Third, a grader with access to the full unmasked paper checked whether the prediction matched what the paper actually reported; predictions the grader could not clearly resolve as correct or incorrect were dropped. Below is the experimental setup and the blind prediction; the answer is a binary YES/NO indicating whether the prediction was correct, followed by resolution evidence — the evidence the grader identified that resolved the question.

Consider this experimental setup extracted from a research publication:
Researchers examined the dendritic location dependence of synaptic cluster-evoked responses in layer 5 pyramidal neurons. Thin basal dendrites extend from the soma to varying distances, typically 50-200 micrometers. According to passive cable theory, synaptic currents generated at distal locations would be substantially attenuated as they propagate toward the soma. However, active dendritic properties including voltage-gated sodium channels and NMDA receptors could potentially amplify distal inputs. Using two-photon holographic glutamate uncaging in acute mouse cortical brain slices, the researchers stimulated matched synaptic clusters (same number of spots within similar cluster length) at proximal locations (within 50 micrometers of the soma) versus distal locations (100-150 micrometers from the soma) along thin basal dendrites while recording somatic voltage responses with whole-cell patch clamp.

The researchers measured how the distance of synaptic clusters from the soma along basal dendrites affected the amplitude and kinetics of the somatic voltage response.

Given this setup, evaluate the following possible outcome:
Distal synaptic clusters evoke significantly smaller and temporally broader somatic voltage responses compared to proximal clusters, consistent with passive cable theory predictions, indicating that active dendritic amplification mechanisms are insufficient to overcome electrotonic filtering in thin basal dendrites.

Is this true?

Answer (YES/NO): NO